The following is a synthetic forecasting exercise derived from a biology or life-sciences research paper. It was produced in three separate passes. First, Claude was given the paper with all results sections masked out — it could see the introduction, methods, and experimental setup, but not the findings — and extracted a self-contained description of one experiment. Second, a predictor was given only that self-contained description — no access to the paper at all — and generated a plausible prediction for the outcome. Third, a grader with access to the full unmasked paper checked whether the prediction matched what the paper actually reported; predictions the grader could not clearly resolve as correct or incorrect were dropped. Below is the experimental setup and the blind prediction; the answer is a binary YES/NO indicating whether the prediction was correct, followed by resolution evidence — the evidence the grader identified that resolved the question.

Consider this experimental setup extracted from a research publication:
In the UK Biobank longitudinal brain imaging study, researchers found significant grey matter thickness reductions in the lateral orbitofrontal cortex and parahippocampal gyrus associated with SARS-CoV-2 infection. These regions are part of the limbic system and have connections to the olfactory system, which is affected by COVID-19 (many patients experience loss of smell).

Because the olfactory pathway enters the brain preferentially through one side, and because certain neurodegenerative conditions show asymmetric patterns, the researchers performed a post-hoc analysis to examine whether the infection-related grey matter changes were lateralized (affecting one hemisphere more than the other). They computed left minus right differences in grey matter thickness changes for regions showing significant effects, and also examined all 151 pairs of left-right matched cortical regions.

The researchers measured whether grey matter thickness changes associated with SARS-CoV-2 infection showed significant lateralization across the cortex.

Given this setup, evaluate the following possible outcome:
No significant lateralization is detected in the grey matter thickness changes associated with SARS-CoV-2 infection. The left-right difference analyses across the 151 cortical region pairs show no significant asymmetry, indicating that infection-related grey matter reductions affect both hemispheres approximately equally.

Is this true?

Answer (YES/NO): YES